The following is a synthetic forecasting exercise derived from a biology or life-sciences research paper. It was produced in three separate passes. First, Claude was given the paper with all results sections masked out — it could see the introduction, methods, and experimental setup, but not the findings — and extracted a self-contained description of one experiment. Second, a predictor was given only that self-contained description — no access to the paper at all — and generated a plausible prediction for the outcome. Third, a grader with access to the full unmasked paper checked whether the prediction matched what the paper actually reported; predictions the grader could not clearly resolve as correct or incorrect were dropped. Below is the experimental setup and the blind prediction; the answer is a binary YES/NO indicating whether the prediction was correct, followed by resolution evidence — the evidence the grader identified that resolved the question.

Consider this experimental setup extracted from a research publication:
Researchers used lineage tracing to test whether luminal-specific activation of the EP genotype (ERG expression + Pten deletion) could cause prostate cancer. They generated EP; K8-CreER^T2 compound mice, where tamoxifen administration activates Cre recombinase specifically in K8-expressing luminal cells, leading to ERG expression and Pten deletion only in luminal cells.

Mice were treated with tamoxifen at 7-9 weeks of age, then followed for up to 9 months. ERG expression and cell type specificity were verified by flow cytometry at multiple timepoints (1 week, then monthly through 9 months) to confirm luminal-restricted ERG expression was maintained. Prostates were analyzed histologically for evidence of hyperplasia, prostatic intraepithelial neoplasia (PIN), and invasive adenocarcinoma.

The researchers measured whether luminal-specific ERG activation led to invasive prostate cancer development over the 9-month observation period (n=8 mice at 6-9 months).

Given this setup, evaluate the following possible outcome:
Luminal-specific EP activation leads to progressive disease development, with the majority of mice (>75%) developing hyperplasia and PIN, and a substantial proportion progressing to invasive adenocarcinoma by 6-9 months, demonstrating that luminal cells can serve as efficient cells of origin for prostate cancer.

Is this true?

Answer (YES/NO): NO